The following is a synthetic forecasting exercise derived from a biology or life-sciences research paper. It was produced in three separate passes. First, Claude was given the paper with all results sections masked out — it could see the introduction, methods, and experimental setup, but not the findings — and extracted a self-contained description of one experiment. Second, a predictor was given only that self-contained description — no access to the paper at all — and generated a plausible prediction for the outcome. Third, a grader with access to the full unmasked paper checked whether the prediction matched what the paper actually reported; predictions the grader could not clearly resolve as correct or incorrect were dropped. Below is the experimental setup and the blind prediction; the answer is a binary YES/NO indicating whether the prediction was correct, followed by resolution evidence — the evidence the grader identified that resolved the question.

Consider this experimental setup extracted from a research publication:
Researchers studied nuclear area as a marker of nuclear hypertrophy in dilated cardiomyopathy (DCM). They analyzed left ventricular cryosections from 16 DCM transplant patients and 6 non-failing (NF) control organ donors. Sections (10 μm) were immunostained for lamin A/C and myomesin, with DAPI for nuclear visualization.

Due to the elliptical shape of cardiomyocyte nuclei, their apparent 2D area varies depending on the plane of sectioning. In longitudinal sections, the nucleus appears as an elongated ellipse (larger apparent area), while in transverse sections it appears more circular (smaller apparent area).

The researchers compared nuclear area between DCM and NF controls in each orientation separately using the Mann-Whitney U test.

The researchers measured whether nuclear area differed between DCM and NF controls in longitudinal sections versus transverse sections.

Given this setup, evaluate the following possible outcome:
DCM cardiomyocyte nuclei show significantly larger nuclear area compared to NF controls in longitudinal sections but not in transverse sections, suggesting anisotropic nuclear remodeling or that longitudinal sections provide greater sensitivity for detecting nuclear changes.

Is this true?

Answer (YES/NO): YES